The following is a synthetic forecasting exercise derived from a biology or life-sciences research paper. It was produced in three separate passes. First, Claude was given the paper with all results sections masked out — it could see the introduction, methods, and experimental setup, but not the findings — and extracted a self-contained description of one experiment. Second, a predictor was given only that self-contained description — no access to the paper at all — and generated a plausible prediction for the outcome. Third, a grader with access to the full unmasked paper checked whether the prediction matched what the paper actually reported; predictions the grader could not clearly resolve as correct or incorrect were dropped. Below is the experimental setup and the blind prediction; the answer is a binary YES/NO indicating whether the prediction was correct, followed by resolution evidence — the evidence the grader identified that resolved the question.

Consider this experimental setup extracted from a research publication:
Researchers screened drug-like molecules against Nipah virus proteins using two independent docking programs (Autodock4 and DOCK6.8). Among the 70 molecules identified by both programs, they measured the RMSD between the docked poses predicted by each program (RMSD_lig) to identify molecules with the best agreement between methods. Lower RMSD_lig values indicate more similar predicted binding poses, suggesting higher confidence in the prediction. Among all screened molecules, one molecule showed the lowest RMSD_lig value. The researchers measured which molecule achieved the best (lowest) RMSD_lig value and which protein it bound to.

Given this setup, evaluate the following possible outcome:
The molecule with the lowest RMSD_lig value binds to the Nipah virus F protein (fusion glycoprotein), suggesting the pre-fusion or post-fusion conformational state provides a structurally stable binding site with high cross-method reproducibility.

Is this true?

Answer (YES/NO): NO